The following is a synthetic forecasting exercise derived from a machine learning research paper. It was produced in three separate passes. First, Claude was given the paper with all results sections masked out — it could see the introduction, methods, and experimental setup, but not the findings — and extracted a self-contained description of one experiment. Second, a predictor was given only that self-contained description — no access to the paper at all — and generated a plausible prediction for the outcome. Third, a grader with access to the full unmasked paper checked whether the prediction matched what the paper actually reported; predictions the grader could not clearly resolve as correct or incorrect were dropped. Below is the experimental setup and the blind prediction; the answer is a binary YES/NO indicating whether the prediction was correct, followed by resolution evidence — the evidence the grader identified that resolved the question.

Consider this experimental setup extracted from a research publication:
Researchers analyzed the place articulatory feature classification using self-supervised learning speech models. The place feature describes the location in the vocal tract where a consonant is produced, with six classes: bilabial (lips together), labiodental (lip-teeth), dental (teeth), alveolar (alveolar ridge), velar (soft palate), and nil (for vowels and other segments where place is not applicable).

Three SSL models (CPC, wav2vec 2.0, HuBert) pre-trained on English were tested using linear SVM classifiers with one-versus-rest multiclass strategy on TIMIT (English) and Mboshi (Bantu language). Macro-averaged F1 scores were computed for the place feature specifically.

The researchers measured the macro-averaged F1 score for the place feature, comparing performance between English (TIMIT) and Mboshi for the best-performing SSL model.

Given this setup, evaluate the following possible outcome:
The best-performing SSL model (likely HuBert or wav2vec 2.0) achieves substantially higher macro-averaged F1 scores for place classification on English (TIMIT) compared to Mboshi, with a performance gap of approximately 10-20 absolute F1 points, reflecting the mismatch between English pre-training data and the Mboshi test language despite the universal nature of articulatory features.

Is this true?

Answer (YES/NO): NO